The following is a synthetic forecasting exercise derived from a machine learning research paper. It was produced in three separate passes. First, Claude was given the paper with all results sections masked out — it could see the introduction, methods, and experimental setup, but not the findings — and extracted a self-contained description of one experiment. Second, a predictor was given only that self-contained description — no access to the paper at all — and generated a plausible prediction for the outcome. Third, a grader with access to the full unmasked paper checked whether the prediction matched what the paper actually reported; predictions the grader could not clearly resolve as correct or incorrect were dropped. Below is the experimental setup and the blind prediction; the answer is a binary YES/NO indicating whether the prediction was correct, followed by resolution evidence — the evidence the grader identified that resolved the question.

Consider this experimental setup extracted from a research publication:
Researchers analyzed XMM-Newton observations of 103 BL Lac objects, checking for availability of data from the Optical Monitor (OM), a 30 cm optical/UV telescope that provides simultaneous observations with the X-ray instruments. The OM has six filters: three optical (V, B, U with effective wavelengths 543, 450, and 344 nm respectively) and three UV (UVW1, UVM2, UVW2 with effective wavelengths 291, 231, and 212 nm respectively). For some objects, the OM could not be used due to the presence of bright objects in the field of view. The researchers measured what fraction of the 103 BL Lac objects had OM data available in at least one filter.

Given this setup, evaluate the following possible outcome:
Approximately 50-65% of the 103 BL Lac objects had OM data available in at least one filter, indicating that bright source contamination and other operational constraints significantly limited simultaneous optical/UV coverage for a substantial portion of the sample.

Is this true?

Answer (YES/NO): NO